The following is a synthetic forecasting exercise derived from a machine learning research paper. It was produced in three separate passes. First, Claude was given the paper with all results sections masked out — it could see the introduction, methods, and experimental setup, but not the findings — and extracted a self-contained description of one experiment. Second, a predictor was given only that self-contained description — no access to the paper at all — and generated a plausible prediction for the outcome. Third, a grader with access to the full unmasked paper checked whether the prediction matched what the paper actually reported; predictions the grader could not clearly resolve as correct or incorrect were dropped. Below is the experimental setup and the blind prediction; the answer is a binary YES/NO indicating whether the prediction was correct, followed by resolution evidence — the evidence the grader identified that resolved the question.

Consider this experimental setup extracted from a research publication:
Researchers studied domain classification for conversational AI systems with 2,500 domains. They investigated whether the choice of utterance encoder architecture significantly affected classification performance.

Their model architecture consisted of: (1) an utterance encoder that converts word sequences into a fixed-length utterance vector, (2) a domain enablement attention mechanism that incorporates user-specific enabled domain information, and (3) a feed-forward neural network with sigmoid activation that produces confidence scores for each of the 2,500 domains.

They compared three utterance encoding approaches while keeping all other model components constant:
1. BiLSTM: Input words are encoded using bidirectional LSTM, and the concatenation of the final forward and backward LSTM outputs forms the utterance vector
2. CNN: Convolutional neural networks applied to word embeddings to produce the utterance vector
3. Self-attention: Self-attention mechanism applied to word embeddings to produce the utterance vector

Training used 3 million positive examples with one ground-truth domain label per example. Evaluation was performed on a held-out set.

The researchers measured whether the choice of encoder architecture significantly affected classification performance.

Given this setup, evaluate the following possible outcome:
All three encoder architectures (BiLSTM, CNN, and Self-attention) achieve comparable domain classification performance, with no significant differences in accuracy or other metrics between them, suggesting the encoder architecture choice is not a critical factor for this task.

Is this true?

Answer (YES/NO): YES